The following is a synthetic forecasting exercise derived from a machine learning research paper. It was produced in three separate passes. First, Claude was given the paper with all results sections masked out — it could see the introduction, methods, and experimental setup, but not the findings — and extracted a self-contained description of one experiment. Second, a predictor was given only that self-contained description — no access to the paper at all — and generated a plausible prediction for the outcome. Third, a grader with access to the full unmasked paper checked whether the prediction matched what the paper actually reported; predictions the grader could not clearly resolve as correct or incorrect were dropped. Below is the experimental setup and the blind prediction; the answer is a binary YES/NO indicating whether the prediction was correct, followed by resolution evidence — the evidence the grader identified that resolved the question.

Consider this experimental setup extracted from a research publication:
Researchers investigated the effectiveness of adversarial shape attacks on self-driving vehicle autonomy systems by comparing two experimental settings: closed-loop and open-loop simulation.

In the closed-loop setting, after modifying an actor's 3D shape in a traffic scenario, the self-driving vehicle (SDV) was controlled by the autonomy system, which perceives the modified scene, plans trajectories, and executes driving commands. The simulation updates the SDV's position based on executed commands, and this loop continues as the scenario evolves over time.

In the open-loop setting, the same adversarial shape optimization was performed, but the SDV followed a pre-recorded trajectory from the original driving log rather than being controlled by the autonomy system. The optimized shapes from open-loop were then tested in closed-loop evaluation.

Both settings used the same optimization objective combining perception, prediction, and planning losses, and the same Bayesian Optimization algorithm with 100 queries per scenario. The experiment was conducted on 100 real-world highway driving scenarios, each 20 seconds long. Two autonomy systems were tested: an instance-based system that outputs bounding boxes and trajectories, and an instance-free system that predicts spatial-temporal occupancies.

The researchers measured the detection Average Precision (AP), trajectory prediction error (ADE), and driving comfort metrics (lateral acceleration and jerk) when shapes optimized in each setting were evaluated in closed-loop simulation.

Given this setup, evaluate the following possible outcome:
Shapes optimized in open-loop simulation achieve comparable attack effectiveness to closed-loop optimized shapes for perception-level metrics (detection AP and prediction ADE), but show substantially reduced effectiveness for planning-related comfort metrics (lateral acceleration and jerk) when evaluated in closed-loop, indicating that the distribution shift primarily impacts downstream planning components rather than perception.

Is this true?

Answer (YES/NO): NO